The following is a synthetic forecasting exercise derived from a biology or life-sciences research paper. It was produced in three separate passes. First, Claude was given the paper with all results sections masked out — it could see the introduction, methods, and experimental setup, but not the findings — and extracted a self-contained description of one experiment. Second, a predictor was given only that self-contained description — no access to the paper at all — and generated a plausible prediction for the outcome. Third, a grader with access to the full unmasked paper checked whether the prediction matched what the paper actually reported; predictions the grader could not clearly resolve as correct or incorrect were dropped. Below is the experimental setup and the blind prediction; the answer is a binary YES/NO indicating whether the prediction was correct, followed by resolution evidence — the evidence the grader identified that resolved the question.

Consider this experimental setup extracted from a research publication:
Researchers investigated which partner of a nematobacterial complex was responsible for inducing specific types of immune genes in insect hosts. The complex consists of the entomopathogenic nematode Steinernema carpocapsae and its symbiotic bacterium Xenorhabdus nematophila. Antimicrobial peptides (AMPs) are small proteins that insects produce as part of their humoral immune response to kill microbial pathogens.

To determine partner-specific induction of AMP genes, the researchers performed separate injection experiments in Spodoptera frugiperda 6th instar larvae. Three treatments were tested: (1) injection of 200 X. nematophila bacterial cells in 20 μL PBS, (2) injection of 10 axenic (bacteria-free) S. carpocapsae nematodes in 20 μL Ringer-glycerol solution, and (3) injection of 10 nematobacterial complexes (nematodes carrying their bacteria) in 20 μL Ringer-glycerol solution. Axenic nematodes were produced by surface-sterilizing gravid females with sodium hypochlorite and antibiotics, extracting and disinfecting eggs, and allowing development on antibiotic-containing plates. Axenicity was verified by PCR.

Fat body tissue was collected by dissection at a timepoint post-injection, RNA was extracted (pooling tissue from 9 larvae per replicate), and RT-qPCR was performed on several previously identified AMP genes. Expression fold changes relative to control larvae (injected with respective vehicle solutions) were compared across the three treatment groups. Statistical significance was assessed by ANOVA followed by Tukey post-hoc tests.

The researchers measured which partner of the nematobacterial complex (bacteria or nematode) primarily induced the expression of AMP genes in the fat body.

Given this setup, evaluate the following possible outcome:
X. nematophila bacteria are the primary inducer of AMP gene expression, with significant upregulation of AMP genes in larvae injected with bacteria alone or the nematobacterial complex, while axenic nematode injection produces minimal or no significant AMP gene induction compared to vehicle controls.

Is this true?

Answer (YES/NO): NO